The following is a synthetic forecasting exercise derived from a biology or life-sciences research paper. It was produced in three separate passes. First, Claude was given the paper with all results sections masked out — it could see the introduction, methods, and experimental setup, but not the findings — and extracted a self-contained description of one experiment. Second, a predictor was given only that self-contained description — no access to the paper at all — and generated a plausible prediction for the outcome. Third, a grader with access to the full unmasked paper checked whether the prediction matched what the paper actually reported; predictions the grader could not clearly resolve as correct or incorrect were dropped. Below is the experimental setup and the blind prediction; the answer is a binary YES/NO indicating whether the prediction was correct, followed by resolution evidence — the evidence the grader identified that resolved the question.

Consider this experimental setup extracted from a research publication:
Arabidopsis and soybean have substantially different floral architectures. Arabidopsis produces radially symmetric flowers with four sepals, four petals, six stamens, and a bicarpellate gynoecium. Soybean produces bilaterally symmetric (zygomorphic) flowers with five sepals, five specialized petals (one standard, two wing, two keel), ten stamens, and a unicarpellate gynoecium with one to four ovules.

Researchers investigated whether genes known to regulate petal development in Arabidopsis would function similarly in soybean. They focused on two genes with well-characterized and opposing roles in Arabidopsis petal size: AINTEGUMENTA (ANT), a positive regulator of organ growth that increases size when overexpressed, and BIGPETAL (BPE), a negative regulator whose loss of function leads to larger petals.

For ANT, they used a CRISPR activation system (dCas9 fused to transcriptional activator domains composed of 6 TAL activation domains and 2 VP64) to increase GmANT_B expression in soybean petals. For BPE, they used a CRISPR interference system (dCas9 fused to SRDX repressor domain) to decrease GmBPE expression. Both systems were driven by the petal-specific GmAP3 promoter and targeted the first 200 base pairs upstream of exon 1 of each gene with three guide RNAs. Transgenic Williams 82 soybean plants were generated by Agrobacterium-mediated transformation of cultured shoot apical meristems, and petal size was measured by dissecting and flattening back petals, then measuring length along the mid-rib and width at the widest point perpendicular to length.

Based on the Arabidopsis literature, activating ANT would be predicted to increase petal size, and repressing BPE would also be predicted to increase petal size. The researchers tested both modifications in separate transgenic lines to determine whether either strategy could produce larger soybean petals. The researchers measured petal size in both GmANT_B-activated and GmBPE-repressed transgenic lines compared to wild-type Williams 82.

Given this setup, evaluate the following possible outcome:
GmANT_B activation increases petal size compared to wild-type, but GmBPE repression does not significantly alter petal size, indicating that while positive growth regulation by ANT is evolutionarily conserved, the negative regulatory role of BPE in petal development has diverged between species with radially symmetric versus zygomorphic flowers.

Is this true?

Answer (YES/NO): NO